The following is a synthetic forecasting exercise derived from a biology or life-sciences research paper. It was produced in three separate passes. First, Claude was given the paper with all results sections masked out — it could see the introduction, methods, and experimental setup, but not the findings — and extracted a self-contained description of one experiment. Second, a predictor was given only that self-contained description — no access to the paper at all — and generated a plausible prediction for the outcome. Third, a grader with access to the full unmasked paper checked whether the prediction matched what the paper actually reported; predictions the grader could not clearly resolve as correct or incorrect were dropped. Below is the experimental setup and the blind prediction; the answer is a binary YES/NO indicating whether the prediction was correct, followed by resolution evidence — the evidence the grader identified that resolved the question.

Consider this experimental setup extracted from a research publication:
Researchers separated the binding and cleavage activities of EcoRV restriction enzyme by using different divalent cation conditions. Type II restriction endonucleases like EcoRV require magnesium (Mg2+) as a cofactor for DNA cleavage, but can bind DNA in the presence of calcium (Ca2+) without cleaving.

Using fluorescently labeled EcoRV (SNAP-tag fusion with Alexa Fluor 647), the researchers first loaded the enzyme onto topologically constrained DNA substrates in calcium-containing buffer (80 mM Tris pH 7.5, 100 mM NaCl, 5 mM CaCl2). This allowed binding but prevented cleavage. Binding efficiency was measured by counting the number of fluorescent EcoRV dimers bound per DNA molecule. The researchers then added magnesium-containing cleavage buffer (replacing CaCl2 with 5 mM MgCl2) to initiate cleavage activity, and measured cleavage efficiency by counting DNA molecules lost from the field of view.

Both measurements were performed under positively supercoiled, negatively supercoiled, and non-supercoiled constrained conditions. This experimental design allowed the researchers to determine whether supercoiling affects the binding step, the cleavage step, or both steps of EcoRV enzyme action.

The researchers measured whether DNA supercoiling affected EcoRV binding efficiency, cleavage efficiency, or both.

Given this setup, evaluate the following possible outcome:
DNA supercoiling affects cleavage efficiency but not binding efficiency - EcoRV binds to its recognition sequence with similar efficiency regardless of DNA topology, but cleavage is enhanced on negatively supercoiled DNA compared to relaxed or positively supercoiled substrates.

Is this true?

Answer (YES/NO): NO